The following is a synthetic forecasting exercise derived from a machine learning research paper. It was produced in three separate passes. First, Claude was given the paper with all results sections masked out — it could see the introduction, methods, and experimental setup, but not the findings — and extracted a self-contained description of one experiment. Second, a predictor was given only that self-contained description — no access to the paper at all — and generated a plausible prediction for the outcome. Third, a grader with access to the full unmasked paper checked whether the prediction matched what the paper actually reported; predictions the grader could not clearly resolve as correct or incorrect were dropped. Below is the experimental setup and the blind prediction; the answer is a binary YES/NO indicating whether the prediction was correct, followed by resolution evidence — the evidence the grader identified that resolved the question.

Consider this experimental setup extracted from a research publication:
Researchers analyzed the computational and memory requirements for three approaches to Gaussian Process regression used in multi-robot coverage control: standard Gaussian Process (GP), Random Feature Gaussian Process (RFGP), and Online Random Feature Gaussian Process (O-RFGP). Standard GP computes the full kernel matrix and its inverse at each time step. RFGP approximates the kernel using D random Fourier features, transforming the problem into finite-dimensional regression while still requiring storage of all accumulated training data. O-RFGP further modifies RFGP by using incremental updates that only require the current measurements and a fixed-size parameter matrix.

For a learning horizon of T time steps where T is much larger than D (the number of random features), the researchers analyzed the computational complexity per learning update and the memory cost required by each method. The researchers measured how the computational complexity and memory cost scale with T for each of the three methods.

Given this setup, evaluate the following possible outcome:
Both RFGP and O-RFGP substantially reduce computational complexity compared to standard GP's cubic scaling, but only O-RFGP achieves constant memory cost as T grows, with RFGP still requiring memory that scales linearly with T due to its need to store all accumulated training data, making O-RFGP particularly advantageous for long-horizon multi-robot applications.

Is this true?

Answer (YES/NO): YES